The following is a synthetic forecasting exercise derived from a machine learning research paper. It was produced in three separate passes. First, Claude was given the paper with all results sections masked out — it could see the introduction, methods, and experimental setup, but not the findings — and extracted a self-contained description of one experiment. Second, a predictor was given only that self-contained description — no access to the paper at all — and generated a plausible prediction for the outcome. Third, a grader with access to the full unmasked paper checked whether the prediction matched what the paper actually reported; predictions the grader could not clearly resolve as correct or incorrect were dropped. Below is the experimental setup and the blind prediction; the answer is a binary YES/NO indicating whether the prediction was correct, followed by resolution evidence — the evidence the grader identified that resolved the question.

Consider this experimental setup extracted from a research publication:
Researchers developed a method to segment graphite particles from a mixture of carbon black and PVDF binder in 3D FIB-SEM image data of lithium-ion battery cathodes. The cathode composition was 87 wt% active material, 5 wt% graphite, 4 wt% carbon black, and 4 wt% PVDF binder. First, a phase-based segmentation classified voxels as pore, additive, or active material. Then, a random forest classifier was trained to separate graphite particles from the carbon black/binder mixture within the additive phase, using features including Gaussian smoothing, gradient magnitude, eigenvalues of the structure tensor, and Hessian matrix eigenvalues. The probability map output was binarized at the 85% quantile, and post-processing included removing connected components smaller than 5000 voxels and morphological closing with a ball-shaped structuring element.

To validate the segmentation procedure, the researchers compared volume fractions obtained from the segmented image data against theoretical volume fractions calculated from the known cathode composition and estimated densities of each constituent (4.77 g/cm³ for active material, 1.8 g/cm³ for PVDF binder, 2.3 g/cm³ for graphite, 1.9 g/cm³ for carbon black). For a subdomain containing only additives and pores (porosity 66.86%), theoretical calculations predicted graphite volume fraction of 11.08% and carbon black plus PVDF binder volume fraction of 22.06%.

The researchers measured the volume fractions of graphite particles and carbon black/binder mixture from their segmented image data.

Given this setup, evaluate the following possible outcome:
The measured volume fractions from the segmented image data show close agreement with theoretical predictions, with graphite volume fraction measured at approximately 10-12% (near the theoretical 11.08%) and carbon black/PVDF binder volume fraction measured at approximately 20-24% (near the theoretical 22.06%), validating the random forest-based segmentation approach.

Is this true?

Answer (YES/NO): YES